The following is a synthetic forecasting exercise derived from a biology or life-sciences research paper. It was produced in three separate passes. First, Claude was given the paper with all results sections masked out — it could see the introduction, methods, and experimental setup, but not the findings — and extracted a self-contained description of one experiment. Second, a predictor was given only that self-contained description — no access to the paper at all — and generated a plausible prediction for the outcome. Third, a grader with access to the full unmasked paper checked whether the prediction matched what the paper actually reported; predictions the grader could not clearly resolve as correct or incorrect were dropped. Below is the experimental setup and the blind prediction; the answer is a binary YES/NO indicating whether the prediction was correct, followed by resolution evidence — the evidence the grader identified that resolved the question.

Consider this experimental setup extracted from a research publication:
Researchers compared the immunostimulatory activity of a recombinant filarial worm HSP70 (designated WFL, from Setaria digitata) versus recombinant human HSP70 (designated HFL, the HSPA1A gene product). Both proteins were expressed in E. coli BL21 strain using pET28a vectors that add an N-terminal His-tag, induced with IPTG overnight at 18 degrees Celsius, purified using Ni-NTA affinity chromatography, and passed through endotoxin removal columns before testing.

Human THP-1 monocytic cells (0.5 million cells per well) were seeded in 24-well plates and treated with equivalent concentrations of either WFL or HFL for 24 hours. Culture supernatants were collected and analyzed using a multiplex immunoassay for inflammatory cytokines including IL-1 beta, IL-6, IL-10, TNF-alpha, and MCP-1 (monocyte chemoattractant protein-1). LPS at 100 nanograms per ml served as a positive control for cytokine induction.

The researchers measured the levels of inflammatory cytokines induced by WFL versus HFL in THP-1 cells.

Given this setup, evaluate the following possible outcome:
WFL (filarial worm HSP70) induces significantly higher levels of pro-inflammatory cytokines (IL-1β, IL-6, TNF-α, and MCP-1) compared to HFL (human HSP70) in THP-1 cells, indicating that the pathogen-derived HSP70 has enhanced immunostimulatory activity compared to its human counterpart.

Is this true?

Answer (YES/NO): YES